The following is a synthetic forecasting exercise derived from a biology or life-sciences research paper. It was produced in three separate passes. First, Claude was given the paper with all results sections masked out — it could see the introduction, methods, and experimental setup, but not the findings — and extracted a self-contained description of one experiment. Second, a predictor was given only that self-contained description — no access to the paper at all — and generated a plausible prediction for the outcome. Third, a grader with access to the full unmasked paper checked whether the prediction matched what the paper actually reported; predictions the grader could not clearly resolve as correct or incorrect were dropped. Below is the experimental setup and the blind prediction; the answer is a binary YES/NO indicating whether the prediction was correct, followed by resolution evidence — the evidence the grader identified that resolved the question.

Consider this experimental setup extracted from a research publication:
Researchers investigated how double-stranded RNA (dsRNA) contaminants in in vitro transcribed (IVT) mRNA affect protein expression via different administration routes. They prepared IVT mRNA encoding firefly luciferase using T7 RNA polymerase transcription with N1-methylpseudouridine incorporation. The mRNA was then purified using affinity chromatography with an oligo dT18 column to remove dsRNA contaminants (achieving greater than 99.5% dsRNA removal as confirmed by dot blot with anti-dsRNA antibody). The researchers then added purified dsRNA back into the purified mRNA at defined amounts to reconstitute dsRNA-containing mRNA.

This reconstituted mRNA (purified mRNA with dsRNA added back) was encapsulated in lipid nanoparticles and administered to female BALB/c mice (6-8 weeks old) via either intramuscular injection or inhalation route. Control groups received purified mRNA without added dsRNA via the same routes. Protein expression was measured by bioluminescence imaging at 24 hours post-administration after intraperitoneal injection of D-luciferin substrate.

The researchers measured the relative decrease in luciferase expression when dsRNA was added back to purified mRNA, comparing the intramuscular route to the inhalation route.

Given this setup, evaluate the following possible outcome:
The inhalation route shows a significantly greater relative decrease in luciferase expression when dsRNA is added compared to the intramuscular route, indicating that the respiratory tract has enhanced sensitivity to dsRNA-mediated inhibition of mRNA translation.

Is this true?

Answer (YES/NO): YES